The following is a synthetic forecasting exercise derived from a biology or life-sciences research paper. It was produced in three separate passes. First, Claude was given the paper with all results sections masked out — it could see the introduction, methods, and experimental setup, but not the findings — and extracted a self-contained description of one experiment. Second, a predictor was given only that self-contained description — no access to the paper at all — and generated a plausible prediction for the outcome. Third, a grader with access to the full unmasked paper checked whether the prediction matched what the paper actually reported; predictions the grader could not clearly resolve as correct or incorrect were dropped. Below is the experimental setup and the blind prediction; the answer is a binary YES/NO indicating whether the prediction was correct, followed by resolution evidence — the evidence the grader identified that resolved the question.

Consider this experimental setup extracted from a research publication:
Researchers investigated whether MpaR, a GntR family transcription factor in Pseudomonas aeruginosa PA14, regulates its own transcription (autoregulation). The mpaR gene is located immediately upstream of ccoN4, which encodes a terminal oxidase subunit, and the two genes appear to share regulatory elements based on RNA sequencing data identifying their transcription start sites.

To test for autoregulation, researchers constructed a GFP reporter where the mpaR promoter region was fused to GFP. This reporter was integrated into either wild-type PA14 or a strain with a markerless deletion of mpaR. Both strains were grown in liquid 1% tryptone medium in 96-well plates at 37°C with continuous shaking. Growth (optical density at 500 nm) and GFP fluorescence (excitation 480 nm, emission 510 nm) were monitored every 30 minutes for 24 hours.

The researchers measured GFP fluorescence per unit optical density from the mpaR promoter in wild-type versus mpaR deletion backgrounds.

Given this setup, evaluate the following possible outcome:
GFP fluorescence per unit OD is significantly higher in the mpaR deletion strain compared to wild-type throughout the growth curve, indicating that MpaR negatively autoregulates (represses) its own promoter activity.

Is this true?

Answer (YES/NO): NO